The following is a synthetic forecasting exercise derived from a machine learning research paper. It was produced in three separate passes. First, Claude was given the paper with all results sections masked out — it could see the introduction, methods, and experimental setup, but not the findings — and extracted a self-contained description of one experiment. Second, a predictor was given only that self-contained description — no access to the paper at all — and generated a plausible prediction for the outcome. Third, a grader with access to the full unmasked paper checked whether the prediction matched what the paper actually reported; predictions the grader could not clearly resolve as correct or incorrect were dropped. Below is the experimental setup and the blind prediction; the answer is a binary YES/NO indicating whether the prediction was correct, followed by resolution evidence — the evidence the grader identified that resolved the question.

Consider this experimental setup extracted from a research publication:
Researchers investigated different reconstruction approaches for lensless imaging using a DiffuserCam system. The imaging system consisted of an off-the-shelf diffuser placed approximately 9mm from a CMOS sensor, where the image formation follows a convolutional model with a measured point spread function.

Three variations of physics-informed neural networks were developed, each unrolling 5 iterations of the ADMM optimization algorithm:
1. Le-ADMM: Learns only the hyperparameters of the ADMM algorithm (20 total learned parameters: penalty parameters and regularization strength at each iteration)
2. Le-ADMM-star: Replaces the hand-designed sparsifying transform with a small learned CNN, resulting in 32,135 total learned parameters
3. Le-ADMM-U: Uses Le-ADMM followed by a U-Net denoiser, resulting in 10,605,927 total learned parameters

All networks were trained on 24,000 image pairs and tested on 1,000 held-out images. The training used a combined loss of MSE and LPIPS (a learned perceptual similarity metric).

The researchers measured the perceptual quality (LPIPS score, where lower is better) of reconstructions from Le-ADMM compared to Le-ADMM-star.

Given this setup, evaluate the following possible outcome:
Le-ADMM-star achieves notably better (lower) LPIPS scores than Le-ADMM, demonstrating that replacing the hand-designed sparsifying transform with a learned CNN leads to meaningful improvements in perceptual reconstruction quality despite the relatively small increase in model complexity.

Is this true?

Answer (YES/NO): YES